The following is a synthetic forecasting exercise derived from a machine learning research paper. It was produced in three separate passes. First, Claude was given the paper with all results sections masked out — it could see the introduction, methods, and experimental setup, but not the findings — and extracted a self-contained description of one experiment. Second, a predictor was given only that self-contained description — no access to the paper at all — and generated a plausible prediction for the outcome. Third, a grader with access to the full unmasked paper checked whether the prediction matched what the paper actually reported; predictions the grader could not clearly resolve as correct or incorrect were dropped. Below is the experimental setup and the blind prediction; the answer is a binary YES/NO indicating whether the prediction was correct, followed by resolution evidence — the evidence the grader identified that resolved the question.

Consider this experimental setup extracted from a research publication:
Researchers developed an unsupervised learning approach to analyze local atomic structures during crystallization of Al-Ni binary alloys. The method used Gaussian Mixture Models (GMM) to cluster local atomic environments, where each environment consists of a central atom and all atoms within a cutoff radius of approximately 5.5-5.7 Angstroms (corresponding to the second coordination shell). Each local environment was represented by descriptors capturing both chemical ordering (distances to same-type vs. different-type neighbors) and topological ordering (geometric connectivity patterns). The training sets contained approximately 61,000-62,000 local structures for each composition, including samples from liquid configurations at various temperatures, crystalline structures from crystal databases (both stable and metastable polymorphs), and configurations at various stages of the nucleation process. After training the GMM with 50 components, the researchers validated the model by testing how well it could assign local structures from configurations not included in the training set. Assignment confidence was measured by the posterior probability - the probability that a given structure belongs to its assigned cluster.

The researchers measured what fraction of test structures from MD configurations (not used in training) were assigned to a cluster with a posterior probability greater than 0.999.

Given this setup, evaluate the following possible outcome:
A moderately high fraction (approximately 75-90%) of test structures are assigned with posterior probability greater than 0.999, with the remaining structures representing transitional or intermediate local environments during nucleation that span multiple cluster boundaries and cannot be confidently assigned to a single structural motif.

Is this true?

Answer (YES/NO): NO